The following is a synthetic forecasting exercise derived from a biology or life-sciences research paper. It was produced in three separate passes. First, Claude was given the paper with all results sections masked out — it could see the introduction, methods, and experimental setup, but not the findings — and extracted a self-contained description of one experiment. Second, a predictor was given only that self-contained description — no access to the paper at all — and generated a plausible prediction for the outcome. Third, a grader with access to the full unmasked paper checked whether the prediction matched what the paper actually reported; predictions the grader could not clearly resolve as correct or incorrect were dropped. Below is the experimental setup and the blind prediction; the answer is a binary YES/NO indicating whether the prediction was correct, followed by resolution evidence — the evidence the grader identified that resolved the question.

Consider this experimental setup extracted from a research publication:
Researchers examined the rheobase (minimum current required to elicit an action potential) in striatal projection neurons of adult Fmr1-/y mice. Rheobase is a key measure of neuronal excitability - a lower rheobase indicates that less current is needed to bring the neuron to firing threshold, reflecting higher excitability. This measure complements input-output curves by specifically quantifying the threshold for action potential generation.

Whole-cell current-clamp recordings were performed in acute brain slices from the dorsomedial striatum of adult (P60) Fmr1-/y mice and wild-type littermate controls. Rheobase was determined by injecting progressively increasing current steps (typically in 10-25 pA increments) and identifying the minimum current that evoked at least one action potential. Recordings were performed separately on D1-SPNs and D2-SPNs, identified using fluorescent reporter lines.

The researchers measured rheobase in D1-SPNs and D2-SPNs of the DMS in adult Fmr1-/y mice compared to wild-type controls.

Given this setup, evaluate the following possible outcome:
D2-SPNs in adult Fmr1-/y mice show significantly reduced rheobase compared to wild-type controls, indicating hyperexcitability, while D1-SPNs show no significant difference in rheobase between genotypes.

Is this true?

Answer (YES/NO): NO